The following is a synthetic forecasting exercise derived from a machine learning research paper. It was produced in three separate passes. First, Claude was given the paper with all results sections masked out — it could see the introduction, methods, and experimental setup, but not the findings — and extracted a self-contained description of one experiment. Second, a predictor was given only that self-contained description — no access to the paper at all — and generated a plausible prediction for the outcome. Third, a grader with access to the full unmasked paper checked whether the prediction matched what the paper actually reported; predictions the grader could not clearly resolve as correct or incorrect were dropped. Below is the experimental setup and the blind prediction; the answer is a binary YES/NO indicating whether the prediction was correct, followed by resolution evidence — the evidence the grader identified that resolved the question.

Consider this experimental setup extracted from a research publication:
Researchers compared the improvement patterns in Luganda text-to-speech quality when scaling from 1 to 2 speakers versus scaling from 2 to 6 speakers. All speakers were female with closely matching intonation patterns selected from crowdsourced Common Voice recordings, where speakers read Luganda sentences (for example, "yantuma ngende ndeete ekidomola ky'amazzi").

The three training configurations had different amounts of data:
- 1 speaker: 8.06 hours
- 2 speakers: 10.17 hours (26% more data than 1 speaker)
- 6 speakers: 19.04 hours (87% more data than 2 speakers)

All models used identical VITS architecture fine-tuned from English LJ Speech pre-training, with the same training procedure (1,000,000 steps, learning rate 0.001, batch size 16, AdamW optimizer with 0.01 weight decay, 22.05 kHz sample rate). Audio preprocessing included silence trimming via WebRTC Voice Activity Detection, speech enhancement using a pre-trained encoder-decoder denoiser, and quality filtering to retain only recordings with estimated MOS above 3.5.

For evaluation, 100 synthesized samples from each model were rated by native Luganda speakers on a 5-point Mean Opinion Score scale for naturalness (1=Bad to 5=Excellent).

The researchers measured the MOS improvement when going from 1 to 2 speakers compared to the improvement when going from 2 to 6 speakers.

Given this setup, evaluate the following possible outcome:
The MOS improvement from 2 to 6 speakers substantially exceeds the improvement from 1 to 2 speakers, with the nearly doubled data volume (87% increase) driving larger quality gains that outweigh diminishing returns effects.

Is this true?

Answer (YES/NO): YES